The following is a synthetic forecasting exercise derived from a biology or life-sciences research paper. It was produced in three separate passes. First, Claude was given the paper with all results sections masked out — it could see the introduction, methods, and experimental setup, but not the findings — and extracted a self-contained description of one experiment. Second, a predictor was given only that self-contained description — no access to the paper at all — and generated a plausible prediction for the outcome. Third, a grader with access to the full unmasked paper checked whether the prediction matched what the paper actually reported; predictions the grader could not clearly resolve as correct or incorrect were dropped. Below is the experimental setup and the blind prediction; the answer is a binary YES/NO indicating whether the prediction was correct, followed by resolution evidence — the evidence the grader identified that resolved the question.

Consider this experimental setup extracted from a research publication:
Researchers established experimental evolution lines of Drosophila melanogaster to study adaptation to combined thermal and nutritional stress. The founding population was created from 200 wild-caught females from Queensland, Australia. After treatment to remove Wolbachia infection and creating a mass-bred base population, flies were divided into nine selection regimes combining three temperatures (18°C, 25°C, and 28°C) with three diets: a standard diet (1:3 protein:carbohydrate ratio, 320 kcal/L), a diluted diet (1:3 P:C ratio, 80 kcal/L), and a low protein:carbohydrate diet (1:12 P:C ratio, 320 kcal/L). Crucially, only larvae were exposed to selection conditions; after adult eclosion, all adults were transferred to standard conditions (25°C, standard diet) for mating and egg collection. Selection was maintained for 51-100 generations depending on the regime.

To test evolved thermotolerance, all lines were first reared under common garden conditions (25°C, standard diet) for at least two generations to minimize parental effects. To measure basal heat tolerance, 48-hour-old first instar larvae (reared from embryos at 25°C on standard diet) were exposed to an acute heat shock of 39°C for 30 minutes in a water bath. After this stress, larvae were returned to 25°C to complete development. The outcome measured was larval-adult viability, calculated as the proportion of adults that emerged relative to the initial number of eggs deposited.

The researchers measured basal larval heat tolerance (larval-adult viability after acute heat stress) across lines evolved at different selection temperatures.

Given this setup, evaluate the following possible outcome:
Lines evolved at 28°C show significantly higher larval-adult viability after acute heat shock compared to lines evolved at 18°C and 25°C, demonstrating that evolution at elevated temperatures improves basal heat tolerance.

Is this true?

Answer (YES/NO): NO